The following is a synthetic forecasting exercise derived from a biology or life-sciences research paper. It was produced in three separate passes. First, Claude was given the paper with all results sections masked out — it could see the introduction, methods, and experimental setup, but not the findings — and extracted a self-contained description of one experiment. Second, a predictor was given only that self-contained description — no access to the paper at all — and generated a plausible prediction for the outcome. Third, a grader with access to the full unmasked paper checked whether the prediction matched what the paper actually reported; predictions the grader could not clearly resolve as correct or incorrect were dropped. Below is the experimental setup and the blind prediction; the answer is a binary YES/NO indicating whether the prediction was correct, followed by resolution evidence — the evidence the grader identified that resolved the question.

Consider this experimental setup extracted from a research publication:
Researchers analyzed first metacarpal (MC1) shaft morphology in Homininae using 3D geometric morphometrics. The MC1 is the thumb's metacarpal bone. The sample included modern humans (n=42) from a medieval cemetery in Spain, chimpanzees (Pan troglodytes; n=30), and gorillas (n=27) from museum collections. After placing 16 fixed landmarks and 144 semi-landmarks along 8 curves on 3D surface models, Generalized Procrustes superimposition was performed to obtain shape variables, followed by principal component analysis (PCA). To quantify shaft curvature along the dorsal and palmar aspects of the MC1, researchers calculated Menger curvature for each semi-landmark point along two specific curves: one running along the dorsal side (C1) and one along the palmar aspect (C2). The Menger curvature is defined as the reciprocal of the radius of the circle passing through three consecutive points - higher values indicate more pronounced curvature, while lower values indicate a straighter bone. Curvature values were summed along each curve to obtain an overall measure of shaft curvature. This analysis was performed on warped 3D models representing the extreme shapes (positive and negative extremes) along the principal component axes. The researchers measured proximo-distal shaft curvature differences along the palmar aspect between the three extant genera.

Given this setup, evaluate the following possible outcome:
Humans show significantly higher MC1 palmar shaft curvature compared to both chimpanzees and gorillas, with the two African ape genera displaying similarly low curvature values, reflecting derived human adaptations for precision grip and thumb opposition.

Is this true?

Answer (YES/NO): NO